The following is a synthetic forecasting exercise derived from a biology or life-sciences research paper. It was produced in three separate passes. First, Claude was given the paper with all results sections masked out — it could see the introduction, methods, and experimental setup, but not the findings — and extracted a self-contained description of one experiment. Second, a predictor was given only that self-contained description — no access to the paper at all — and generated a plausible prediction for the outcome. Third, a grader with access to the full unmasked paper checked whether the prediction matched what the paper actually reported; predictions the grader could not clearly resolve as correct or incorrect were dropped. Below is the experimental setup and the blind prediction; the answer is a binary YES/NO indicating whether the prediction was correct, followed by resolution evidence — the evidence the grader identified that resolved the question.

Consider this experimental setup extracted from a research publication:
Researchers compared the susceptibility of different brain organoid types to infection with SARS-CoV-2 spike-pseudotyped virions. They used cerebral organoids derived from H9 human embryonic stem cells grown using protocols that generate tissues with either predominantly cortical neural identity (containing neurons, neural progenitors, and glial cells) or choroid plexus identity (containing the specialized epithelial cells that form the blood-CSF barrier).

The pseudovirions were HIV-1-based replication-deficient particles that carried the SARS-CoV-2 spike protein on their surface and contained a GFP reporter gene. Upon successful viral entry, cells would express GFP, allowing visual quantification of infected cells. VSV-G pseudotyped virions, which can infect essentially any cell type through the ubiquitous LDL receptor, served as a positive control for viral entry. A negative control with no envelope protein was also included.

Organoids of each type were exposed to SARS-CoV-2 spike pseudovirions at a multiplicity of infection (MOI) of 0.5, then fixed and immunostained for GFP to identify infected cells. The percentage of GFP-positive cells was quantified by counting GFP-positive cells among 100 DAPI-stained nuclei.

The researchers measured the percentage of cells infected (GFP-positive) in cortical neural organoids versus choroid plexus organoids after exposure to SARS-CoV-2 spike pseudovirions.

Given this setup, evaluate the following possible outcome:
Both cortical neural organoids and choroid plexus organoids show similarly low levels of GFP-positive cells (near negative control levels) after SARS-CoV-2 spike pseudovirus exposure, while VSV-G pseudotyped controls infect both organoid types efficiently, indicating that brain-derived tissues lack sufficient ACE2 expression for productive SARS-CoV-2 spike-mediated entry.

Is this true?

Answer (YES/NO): NO